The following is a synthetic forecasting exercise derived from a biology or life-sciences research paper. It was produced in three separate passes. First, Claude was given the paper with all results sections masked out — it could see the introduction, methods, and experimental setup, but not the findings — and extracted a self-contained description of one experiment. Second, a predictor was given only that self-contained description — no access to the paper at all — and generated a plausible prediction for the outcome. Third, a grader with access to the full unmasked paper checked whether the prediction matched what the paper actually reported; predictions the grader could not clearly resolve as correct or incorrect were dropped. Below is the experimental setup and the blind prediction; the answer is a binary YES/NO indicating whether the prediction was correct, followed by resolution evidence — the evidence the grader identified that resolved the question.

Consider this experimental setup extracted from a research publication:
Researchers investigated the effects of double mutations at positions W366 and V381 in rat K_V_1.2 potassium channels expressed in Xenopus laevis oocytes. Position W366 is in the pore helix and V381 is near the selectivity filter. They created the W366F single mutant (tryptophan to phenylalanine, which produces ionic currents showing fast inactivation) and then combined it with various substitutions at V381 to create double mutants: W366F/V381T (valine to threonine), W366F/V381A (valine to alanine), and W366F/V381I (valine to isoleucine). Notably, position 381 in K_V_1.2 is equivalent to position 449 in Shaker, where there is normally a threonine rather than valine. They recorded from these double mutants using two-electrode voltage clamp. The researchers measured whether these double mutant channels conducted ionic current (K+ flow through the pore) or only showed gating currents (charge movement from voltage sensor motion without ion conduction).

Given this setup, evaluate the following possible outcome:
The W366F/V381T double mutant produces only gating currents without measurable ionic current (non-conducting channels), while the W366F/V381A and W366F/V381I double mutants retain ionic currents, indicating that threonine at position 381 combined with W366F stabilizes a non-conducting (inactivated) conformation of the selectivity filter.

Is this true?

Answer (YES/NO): NO